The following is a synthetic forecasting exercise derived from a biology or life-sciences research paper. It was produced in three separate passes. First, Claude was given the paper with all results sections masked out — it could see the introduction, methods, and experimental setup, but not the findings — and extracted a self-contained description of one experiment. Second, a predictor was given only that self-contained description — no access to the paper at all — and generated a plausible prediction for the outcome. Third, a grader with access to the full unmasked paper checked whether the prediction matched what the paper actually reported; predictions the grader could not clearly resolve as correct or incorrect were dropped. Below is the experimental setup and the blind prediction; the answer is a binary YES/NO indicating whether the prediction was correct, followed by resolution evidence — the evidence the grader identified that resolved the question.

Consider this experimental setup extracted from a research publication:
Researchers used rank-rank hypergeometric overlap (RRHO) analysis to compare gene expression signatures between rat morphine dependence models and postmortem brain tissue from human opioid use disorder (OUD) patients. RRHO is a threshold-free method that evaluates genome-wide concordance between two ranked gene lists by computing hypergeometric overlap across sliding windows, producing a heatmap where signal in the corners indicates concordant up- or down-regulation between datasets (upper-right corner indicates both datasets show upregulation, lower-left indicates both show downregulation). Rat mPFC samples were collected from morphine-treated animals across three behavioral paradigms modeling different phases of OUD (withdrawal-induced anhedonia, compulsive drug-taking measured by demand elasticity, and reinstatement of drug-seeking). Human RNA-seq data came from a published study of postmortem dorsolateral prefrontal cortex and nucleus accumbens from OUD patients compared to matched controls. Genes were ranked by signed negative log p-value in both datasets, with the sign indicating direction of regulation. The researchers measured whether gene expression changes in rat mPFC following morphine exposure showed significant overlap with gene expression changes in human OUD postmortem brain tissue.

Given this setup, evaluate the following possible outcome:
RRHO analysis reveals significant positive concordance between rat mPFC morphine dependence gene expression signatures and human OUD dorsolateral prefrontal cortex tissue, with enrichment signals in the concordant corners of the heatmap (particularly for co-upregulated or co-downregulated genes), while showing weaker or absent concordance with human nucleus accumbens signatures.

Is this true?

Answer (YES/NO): NO